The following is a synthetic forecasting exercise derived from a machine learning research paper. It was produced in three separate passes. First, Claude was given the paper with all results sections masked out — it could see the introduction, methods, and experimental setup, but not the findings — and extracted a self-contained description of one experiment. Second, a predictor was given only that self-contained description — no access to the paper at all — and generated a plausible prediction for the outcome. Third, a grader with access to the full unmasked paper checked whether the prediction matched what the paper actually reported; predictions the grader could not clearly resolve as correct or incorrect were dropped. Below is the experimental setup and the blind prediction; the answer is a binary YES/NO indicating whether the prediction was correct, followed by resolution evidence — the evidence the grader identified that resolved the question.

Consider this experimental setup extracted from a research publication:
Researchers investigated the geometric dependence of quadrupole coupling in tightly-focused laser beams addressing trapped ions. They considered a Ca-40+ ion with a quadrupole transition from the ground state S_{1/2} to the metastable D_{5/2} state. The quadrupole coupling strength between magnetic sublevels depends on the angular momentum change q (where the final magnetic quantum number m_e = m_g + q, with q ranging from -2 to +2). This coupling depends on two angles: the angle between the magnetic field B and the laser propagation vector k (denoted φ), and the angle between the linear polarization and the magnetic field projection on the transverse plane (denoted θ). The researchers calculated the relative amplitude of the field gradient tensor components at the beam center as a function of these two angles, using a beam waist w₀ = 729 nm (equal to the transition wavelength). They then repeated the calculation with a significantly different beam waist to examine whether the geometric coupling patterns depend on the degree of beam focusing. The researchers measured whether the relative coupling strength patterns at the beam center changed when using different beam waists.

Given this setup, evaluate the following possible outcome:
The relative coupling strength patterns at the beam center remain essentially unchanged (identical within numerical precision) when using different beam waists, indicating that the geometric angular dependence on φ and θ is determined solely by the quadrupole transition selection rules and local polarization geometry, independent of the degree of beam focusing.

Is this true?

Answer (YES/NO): YES